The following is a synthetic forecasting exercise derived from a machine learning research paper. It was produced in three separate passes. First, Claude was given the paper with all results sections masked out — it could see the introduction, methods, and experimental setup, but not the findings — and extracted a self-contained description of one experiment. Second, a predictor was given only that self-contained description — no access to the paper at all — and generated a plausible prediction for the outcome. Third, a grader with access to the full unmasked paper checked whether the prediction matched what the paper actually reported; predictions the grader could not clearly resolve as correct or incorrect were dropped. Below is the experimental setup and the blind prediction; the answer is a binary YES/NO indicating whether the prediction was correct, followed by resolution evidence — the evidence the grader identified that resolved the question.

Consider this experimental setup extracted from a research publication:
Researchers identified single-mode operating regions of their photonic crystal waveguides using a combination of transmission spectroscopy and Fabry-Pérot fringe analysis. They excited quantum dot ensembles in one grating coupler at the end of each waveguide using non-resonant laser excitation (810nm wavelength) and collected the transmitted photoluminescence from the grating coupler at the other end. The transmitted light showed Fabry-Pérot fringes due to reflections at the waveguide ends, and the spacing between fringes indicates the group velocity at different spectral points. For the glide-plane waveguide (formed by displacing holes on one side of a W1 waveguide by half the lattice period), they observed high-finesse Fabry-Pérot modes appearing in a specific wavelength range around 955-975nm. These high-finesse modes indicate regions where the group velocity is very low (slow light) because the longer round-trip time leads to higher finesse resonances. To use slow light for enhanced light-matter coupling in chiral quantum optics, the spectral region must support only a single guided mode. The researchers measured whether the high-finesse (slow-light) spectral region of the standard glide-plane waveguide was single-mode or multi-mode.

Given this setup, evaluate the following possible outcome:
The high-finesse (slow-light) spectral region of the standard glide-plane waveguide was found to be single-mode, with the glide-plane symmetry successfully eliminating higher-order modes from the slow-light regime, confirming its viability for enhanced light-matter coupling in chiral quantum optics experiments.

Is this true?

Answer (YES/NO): NO